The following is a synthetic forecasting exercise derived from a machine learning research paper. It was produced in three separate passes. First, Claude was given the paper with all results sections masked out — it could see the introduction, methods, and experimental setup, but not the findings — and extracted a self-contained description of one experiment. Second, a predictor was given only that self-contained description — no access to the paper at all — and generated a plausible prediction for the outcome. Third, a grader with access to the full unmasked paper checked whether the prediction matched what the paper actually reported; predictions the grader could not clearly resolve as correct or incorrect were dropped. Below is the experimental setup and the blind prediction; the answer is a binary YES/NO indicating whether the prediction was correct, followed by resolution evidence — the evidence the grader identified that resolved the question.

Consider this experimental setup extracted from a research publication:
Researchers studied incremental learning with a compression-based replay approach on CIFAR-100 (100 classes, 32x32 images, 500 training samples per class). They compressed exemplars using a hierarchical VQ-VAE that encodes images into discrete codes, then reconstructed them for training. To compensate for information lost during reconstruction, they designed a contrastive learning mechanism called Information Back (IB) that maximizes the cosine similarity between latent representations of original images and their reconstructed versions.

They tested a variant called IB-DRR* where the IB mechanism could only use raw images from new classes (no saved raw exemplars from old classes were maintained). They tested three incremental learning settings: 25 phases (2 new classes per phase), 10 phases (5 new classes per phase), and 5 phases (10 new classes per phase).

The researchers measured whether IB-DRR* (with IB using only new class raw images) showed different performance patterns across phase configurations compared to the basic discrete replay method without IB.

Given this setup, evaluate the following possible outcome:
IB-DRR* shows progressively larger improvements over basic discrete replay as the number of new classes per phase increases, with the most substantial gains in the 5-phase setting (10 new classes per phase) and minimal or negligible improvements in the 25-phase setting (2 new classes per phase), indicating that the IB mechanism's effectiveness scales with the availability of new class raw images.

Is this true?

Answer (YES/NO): NO